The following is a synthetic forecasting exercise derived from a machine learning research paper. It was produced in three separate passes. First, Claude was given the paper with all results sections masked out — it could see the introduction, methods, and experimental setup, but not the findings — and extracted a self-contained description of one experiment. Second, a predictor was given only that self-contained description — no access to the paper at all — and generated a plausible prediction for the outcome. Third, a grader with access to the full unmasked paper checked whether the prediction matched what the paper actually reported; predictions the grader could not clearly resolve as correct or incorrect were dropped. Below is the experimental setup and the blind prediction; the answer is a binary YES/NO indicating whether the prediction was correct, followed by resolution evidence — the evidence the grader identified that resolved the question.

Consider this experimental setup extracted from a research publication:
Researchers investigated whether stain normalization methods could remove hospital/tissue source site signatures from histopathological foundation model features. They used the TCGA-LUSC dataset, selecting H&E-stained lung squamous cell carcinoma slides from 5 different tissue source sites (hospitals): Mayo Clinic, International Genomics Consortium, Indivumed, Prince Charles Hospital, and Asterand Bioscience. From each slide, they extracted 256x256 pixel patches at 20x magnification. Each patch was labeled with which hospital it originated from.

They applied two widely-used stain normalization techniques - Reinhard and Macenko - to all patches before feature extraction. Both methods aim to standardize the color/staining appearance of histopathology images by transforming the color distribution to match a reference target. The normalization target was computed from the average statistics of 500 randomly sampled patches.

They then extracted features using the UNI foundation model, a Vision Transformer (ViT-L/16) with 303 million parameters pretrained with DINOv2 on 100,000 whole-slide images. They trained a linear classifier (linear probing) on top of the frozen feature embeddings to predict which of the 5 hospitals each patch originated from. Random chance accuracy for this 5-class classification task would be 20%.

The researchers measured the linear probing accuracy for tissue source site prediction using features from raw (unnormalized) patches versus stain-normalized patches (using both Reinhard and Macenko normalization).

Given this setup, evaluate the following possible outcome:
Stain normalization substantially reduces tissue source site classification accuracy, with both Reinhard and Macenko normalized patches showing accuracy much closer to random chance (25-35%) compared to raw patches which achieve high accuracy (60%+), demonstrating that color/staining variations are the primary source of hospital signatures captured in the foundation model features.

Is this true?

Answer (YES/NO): NO